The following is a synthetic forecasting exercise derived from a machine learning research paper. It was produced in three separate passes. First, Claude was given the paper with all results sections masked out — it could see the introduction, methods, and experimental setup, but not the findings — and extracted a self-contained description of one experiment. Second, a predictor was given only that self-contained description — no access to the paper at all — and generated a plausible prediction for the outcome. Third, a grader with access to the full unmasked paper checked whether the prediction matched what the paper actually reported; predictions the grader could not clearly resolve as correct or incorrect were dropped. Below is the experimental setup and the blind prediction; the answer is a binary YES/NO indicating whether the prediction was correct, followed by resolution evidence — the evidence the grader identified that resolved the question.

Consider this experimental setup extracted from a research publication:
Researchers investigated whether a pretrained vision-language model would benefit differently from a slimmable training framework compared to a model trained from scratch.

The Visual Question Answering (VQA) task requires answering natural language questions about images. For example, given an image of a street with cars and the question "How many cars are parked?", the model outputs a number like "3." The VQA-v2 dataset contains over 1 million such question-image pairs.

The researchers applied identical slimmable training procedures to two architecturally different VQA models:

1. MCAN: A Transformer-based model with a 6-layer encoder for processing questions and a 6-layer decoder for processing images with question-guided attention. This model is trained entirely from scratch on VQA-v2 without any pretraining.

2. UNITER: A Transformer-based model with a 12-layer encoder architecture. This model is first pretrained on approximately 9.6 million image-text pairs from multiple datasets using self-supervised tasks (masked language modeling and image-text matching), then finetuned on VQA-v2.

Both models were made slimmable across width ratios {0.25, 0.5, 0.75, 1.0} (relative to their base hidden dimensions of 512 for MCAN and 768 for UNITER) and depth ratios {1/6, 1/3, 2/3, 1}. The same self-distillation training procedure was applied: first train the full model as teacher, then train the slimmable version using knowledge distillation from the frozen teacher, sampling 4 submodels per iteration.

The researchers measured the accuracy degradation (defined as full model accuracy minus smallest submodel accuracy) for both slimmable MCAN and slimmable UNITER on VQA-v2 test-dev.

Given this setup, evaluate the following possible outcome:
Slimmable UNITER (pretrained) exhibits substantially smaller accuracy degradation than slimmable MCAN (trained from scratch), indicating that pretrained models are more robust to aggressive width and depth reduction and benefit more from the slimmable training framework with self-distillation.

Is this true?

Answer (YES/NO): NO